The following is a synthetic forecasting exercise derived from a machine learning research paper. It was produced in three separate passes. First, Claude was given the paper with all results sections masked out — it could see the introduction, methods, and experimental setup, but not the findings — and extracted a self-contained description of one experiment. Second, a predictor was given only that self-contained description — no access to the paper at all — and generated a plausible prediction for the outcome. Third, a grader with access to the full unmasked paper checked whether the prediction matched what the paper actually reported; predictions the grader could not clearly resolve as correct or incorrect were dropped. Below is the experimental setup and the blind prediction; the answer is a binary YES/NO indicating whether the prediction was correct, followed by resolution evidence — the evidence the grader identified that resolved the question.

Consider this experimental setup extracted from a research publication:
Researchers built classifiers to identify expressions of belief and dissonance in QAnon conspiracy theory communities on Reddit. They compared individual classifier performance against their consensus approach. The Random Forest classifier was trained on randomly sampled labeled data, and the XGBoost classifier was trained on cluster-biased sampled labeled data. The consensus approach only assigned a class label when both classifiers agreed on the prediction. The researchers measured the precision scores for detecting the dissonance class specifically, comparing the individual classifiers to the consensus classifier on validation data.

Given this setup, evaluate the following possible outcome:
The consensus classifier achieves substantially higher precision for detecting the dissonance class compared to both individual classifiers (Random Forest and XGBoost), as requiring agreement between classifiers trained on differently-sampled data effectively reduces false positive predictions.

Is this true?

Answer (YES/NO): YES